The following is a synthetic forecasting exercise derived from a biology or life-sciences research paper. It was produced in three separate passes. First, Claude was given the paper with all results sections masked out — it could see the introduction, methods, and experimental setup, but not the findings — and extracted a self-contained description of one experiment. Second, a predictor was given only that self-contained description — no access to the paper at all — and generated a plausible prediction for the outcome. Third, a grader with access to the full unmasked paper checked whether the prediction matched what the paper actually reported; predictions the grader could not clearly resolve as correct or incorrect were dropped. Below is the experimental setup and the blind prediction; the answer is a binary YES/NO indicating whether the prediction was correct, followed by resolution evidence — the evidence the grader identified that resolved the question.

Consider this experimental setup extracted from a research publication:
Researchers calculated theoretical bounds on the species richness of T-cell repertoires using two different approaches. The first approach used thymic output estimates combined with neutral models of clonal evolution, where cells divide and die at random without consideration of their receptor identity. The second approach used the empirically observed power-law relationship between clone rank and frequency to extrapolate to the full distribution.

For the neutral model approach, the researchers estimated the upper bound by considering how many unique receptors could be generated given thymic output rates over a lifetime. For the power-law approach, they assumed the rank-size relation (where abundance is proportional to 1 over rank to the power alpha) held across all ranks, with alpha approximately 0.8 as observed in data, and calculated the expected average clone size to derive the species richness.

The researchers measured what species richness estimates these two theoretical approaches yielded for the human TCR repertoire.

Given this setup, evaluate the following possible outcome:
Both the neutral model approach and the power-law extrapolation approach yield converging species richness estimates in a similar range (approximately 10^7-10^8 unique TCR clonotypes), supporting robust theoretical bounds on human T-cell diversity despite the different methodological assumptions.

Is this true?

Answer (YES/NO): NO